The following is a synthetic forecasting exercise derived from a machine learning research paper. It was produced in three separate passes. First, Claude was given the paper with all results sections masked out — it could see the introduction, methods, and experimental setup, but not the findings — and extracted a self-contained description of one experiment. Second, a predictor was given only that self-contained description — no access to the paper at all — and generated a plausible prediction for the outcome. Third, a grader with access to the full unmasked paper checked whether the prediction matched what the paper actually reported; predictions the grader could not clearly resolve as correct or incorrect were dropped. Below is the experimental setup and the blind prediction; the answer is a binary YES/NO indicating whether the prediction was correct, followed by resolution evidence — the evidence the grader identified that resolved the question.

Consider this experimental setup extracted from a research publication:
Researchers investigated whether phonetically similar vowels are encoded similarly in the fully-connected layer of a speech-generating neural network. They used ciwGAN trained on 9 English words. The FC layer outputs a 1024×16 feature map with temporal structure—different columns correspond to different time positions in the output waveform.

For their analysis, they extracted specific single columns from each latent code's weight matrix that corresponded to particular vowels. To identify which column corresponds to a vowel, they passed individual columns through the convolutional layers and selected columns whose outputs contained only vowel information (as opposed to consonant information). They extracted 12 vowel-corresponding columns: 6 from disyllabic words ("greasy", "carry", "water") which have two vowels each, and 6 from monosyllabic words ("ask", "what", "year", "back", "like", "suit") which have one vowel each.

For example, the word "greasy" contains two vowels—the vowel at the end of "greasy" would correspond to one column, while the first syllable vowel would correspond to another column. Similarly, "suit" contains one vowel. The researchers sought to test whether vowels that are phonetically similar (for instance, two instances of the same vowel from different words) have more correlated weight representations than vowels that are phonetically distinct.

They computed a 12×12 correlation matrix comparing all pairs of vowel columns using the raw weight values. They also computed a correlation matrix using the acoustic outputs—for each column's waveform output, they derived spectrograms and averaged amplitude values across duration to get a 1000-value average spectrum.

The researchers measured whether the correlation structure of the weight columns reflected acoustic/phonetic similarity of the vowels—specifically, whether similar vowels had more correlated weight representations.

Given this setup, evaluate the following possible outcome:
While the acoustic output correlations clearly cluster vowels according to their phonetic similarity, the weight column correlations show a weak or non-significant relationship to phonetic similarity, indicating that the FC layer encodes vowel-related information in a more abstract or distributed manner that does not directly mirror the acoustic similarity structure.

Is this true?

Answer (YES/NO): NO